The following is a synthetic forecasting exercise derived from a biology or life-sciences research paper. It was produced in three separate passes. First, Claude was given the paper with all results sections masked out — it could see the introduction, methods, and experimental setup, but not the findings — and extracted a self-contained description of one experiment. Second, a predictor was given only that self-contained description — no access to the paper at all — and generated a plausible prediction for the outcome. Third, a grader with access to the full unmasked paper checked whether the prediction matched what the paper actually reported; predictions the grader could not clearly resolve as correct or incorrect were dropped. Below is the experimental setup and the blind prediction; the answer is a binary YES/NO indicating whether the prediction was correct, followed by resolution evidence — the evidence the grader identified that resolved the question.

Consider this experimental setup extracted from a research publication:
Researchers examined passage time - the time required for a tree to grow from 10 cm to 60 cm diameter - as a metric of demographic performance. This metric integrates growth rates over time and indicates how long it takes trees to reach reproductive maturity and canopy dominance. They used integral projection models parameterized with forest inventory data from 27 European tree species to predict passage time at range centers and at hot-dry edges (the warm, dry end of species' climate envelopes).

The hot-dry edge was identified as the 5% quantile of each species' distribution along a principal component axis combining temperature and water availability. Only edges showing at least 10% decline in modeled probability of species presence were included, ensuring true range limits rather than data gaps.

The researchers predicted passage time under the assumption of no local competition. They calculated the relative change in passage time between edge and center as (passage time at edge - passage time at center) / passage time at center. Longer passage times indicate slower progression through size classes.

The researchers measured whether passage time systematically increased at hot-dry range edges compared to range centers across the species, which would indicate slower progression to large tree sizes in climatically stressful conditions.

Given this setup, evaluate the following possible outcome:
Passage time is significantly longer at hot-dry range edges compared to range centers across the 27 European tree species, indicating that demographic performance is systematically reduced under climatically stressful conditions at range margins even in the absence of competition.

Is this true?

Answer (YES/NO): NO